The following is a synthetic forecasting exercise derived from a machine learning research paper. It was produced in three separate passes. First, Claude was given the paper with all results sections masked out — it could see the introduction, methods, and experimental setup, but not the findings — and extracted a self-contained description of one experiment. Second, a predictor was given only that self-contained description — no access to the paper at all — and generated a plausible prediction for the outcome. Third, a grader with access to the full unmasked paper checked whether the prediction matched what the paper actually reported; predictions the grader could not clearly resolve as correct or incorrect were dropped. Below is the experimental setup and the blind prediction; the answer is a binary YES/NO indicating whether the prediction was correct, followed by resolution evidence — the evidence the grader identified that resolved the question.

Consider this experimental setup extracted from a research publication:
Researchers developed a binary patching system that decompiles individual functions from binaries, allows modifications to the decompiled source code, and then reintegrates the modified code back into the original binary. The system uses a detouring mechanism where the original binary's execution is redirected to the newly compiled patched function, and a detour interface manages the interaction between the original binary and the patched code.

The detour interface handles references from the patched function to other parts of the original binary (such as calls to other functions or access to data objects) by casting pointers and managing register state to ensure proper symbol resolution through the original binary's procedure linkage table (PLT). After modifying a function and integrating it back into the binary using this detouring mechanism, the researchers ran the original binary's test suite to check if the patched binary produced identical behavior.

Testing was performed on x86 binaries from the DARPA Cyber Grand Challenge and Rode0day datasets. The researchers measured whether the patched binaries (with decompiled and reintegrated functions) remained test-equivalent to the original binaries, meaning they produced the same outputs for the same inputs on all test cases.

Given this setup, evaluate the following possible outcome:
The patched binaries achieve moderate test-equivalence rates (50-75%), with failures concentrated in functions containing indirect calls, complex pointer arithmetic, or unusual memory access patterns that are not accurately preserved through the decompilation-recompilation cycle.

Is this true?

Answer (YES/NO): NO